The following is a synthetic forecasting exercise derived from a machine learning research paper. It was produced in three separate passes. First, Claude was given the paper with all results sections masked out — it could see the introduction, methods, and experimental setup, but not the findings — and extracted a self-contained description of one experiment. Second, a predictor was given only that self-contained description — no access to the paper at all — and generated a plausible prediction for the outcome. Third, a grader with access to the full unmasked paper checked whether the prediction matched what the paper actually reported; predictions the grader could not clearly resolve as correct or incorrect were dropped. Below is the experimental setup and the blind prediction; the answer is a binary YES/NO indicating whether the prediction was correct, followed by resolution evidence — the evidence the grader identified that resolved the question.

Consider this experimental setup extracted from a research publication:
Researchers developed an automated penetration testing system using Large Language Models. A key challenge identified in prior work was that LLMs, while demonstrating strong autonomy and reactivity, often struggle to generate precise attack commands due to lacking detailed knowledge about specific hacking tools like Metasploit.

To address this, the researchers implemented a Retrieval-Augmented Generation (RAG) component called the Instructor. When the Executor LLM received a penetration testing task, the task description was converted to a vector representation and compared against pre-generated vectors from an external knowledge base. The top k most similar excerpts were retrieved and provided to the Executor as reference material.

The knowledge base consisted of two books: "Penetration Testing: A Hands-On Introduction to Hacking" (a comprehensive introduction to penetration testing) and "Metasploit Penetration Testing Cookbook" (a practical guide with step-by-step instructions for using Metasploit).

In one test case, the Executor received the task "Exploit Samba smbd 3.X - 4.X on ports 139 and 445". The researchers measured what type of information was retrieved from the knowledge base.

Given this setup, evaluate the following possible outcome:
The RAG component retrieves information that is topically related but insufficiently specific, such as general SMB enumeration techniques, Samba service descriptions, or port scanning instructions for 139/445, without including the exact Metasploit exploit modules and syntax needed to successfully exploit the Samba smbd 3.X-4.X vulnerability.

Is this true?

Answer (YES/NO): NO